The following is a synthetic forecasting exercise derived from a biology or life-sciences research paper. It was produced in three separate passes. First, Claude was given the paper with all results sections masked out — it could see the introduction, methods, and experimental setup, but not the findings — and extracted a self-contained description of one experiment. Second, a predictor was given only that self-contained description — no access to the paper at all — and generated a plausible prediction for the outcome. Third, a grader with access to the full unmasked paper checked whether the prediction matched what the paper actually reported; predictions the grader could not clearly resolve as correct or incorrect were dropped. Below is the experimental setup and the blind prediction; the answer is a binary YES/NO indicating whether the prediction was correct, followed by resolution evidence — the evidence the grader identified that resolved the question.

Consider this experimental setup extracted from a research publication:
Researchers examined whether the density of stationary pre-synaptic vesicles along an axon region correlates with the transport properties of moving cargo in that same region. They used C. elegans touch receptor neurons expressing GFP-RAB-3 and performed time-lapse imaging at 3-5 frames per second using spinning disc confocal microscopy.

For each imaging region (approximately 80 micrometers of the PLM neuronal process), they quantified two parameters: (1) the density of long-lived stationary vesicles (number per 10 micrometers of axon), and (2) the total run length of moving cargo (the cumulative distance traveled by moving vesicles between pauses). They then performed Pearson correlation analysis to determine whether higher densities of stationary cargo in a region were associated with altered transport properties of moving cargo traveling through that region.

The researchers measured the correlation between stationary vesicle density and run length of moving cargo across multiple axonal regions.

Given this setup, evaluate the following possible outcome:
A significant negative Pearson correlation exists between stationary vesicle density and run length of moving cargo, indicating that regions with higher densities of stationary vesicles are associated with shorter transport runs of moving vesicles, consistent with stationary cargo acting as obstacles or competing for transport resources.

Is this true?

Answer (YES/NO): YES